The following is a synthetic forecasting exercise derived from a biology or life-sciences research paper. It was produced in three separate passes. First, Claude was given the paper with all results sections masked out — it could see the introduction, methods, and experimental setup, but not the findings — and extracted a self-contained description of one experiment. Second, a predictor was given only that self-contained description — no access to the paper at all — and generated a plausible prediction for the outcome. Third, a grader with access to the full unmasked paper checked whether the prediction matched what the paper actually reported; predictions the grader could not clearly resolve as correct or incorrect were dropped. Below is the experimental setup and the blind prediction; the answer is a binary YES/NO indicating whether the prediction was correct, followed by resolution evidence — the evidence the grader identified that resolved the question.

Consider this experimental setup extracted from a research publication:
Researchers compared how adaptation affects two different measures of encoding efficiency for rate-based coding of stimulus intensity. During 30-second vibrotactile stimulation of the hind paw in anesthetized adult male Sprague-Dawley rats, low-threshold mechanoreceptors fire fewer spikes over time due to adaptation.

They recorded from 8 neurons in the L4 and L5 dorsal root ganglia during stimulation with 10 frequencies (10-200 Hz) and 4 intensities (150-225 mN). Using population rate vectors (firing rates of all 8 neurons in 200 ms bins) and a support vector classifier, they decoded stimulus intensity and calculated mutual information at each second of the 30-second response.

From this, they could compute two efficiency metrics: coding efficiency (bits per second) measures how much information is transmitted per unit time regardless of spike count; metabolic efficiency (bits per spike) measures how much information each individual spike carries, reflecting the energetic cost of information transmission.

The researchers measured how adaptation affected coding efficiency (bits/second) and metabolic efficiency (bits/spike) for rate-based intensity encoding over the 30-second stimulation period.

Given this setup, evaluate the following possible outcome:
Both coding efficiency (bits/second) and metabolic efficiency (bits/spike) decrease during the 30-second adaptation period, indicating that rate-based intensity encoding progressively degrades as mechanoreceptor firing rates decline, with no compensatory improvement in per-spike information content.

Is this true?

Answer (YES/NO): NO